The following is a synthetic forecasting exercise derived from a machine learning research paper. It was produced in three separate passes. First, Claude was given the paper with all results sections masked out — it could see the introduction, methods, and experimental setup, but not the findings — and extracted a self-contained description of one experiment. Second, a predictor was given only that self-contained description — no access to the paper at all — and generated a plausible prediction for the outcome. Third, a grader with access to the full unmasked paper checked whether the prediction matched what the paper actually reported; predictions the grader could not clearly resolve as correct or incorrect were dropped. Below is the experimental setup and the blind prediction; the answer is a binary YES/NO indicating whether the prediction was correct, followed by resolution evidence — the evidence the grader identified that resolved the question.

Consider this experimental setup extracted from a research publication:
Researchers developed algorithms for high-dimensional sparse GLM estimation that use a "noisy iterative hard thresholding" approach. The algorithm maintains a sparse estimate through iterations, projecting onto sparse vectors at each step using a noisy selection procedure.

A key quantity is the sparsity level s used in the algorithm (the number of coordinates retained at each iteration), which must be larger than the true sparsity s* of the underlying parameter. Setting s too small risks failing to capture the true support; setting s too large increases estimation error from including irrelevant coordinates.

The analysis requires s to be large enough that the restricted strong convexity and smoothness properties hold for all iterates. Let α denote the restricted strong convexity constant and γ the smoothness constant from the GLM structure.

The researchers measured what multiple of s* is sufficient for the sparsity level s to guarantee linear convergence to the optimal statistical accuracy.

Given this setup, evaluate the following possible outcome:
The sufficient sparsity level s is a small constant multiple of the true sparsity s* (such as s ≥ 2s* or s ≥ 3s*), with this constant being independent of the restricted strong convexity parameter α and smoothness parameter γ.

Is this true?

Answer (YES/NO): NO